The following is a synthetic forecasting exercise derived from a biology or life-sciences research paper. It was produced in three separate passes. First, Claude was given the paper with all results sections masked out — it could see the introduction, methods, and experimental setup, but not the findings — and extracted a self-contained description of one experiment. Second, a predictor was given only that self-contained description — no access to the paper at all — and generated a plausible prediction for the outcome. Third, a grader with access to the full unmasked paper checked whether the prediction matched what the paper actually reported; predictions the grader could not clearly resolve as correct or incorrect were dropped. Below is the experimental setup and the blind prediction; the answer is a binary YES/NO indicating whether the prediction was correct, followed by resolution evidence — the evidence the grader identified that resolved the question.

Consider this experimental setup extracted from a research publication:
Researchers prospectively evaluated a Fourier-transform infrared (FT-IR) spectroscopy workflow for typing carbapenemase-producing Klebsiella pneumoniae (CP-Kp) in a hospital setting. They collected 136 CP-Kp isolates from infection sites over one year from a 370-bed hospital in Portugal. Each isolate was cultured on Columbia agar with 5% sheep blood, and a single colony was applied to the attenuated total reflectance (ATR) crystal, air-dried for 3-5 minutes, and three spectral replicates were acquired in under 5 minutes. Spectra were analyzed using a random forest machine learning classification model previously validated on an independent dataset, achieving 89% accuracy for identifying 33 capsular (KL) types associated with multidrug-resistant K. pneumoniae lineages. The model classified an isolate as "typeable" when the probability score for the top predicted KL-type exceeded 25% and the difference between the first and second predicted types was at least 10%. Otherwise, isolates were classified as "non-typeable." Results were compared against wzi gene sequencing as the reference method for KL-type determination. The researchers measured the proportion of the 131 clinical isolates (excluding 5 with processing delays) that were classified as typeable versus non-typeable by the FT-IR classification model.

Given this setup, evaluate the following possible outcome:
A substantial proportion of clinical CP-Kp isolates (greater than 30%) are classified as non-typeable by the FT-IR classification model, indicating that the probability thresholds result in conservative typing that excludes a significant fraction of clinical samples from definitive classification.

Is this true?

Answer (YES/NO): YES